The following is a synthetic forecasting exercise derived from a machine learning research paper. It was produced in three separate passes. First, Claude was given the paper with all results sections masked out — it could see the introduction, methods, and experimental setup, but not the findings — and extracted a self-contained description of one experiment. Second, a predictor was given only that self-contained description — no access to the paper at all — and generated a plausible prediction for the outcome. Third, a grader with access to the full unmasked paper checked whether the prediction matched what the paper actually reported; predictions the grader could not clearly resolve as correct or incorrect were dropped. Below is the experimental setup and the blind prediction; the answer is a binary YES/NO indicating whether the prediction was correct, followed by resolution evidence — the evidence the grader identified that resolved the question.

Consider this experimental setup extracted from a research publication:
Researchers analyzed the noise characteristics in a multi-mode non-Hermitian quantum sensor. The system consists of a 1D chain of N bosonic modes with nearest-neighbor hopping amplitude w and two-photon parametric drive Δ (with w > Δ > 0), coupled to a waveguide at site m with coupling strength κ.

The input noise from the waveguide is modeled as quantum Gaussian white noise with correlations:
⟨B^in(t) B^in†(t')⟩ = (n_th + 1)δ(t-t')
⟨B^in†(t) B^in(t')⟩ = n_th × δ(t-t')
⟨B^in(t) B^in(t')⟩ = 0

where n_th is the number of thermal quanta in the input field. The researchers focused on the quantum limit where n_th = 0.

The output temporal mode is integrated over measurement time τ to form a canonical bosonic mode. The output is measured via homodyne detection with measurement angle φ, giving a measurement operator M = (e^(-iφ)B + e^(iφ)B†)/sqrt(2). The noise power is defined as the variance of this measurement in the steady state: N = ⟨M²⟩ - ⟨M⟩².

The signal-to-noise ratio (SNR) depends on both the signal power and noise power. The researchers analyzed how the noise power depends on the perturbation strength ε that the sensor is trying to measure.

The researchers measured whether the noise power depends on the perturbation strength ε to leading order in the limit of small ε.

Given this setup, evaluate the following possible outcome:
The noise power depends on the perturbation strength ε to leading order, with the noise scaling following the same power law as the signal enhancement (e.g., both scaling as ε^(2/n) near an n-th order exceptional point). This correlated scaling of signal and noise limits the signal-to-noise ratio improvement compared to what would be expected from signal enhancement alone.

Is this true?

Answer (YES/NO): NO